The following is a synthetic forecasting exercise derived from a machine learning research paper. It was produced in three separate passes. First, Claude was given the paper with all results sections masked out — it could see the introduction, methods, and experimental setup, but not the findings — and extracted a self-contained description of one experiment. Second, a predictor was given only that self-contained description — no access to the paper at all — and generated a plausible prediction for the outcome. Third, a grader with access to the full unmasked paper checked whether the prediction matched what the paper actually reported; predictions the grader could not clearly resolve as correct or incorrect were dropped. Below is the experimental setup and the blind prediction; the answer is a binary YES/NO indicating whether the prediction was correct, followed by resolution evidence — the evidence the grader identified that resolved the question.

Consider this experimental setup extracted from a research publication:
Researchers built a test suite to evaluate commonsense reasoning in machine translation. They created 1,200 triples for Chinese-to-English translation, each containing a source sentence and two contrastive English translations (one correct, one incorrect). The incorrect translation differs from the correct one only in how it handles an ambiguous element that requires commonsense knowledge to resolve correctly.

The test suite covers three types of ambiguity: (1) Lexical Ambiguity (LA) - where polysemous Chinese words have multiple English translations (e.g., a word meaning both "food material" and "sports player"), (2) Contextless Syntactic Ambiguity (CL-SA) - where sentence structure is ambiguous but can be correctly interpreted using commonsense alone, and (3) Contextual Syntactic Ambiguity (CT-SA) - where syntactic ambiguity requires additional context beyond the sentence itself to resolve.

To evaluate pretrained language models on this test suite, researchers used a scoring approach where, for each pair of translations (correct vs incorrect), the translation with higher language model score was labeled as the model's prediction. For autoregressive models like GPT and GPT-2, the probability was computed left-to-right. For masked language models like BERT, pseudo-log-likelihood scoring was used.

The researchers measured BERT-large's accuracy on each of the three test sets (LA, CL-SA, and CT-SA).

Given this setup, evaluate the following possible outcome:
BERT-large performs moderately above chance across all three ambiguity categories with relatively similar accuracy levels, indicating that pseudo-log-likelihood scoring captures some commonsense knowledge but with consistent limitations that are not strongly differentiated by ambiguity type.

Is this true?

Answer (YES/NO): NO